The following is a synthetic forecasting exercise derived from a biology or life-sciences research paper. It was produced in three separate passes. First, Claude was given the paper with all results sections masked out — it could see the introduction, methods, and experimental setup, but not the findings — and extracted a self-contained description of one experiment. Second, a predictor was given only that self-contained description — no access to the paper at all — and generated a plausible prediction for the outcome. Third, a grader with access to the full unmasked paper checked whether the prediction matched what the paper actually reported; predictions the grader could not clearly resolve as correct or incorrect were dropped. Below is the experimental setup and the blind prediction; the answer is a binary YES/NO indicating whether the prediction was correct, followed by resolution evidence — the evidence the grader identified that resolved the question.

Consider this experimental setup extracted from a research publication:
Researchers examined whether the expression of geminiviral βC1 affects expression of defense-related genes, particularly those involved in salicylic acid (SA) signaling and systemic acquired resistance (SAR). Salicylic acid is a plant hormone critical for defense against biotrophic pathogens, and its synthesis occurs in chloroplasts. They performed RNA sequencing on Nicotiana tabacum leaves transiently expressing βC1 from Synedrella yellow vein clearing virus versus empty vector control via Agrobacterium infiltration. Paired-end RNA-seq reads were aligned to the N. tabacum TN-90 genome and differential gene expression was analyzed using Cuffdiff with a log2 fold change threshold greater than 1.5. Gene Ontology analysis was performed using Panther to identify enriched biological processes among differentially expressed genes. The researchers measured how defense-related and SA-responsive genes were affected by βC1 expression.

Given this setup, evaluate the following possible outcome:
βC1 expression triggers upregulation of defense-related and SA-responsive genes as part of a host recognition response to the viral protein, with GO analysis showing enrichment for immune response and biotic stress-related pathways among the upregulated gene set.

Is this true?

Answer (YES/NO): NO